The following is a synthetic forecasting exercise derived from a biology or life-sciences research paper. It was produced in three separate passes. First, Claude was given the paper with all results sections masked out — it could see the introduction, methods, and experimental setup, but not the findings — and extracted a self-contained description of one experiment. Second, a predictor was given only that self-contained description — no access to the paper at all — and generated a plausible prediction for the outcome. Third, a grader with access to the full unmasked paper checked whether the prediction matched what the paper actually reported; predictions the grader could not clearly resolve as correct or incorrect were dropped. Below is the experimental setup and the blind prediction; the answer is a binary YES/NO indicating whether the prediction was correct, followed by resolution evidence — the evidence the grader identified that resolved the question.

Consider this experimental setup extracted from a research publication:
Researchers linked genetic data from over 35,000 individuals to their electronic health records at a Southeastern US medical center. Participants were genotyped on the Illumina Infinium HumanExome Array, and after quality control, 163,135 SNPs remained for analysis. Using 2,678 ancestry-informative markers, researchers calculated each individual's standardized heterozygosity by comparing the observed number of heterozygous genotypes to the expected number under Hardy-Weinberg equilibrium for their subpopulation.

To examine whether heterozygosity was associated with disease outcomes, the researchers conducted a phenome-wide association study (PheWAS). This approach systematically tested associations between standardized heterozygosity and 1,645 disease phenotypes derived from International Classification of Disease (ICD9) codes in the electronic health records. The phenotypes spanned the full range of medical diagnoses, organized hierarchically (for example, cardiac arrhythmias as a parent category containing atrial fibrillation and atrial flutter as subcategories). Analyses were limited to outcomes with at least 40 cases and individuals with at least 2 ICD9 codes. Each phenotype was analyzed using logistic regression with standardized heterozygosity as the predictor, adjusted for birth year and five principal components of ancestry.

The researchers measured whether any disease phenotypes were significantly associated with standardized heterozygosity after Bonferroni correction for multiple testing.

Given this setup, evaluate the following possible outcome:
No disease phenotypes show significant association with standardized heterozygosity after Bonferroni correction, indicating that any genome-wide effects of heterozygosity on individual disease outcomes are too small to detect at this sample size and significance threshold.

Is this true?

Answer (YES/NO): NO